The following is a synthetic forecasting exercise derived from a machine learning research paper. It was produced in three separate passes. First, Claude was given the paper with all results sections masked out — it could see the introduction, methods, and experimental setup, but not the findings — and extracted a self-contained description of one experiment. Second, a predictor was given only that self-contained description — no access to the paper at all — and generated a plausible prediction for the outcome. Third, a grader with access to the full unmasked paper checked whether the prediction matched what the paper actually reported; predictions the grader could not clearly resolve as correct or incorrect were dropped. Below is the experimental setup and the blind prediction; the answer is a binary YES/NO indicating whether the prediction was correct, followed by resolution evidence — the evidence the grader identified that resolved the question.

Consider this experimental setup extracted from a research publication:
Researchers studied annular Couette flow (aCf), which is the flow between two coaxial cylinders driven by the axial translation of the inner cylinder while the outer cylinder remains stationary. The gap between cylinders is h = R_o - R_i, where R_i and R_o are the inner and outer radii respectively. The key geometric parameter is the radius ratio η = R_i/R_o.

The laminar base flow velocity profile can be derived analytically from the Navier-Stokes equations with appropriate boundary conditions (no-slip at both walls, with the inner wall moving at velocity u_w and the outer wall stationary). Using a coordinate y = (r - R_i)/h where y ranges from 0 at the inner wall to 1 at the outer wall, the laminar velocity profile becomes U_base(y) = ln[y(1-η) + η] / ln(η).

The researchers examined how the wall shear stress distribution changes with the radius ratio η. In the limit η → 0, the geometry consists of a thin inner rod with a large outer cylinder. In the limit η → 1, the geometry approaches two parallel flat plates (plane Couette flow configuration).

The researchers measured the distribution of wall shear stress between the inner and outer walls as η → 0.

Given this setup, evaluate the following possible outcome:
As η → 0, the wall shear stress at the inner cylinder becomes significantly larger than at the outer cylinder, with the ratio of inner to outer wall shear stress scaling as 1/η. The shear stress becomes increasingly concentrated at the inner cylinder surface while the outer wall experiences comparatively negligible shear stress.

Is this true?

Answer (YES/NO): YES